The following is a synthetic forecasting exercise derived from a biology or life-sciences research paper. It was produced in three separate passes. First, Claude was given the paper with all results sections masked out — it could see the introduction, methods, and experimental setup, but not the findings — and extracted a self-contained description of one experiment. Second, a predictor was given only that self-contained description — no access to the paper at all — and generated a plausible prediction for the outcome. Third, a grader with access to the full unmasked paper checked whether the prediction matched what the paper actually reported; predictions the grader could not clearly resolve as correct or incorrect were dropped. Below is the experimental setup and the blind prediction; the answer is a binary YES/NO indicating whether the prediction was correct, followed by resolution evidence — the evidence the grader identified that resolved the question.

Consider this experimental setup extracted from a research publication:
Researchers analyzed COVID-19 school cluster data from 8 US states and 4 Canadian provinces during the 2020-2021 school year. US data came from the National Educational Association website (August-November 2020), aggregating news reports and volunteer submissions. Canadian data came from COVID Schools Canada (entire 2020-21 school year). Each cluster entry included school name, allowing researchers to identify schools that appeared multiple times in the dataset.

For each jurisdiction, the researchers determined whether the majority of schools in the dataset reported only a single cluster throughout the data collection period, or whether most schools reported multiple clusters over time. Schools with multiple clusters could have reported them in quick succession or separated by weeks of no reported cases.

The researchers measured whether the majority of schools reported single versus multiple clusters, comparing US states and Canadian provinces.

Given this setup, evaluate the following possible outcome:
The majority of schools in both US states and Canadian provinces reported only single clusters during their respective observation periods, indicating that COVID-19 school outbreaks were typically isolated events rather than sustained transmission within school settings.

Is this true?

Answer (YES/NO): NO